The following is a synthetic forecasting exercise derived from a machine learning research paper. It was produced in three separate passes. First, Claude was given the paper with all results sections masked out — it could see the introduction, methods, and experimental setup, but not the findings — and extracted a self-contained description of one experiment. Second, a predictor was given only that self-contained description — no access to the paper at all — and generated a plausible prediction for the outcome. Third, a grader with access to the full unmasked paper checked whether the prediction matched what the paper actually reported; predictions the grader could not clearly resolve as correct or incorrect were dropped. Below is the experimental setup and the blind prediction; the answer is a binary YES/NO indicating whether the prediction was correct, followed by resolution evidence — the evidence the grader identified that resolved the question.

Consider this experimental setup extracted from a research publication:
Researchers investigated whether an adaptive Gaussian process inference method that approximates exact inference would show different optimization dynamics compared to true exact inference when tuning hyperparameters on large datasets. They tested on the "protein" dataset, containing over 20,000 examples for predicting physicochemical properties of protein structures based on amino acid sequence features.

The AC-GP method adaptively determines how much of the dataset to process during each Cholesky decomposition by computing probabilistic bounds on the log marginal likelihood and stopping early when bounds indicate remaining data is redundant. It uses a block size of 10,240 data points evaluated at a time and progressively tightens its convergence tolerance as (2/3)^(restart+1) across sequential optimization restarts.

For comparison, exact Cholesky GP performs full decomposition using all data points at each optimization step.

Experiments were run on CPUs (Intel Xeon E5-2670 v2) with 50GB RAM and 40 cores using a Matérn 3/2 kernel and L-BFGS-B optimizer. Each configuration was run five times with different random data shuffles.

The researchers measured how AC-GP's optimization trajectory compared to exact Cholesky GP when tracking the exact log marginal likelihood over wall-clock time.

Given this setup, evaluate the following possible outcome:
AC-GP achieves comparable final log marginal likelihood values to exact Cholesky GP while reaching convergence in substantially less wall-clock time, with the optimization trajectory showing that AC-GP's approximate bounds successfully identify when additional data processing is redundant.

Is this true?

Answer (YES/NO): NO